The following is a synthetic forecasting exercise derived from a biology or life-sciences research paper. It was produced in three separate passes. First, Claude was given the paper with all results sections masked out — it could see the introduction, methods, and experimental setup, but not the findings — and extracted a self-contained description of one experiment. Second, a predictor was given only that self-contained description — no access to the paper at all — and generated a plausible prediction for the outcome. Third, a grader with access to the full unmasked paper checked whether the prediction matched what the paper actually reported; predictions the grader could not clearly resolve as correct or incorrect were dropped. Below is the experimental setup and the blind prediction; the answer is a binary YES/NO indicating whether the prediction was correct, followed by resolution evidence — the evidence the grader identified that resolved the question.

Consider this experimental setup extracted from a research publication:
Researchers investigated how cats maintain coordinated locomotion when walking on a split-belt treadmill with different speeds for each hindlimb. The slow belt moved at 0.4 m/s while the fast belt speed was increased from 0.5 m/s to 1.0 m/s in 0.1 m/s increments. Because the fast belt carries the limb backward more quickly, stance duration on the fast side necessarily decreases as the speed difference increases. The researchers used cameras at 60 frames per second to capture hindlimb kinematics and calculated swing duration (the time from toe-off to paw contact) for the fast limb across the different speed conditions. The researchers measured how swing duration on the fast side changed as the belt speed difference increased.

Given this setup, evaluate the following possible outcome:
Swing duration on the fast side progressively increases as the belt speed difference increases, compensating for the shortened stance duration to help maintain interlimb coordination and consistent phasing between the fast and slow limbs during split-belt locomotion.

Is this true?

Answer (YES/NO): YES